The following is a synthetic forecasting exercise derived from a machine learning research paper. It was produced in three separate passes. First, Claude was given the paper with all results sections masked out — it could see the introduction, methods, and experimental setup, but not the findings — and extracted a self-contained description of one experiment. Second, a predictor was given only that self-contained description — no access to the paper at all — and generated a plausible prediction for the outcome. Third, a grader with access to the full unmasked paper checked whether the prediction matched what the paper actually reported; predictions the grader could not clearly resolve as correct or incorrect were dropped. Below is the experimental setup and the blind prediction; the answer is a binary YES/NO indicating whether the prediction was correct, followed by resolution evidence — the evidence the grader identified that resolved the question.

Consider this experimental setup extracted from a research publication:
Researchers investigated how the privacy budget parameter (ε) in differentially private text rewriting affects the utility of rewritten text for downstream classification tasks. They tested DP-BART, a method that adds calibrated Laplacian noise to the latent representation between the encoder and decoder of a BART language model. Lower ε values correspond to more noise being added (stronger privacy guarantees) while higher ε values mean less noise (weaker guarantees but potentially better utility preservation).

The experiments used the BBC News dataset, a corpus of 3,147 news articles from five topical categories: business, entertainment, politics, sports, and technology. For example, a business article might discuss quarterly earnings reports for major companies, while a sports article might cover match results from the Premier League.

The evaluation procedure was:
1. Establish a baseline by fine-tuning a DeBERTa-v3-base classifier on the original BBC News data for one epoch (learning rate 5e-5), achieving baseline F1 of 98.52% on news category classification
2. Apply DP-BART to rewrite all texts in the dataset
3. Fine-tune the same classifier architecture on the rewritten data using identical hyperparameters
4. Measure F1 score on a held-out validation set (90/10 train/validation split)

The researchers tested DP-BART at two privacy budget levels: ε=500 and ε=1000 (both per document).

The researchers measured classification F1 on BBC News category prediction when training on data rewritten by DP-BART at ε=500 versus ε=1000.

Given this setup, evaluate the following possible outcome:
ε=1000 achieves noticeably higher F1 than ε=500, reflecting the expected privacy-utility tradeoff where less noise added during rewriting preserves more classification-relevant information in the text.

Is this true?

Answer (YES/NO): YES